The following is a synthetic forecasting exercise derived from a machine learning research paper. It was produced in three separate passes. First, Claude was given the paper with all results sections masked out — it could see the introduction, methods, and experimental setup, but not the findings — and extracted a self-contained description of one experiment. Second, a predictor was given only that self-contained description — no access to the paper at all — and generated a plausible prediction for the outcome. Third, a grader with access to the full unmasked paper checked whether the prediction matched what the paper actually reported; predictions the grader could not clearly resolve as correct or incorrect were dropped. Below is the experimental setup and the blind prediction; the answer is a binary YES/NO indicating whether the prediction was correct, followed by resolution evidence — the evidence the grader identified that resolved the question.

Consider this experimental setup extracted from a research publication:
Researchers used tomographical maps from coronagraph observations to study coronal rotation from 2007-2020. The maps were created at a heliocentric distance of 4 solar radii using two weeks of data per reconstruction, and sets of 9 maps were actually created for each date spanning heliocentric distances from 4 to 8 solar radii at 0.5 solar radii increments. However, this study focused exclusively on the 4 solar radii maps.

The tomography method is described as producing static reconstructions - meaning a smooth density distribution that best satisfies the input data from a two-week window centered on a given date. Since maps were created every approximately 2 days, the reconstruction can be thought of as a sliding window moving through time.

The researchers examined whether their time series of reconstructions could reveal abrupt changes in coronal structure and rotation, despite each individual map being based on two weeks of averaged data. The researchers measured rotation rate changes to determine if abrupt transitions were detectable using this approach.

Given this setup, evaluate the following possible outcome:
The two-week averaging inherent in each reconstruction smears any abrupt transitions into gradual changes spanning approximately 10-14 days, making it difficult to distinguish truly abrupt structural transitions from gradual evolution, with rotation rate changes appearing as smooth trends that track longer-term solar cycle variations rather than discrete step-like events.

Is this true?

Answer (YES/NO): NO